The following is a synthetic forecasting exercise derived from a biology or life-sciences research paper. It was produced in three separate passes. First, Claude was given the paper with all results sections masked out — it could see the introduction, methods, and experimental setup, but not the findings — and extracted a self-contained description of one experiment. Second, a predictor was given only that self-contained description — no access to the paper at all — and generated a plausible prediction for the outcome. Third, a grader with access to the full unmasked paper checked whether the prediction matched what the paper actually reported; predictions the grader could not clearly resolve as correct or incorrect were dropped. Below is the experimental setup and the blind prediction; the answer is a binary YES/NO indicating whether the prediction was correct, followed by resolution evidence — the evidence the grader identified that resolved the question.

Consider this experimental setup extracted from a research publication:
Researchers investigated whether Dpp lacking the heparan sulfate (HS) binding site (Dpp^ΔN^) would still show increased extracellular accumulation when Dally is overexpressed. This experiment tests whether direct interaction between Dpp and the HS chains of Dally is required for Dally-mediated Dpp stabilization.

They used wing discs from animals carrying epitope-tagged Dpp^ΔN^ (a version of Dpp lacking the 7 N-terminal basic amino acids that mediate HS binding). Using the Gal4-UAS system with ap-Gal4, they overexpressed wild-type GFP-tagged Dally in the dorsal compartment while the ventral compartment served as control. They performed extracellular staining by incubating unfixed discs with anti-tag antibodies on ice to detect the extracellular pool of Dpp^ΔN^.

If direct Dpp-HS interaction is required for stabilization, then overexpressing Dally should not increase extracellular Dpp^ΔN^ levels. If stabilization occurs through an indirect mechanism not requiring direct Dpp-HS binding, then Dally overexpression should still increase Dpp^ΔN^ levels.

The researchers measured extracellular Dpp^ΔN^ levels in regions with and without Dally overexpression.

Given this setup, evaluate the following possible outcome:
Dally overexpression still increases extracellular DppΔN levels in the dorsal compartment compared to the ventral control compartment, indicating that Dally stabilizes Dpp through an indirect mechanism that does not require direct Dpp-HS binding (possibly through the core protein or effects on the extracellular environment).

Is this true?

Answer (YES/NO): YES